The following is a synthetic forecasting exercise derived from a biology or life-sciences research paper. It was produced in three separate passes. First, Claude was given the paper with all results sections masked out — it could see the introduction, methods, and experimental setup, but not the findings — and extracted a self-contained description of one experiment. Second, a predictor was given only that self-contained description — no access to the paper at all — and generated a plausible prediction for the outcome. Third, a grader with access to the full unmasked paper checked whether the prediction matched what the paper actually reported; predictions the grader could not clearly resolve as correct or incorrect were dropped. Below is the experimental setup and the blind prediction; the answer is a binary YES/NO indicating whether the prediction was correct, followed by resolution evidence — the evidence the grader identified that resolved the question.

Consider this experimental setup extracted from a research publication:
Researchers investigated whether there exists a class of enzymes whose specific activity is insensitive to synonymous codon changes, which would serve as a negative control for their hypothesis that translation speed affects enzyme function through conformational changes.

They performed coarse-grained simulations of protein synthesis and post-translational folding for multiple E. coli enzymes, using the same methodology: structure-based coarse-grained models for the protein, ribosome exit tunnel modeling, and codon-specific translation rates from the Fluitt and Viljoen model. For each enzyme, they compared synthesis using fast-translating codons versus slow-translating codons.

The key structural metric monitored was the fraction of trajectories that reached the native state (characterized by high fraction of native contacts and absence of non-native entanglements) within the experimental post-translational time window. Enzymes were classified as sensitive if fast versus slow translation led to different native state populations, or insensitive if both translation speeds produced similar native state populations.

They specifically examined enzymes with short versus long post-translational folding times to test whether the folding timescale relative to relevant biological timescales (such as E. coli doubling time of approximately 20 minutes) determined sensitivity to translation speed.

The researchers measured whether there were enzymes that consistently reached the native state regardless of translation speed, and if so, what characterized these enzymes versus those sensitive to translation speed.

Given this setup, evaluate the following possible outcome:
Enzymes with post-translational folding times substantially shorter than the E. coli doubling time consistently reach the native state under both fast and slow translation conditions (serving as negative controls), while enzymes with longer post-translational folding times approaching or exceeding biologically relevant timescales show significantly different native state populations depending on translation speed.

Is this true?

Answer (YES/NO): YES